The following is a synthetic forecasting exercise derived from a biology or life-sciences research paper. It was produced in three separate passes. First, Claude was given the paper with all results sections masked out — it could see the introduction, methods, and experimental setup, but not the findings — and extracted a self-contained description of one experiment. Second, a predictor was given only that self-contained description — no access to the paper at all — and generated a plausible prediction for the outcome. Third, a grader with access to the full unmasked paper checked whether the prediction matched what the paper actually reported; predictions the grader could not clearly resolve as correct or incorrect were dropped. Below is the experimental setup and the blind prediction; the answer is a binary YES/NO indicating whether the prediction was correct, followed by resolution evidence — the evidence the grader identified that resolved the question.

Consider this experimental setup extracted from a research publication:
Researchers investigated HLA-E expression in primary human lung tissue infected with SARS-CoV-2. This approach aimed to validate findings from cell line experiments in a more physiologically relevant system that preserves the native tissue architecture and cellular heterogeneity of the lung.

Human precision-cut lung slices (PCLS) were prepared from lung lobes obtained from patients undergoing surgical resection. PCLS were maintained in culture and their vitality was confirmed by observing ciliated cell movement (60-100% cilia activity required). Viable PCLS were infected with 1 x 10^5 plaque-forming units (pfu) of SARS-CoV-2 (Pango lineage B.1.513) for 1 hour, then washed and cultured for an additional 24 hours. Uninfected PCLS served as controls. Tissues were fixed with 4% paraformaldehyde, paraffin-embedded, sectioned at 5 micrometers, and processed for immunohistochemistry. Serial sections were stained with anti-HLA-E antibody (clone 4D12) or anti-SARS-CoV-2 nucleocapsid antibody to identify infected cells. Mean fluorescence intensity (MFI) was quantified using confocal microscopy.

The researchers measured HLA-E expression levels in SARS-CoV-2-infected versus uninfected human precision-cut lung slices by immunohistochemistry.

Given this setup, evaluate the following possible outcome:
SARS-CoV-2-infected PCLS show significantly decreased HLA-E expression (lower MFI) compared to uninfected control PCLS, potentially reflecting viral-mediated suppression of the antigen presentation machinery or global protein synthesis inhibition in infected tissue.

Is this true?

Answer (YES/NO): NO